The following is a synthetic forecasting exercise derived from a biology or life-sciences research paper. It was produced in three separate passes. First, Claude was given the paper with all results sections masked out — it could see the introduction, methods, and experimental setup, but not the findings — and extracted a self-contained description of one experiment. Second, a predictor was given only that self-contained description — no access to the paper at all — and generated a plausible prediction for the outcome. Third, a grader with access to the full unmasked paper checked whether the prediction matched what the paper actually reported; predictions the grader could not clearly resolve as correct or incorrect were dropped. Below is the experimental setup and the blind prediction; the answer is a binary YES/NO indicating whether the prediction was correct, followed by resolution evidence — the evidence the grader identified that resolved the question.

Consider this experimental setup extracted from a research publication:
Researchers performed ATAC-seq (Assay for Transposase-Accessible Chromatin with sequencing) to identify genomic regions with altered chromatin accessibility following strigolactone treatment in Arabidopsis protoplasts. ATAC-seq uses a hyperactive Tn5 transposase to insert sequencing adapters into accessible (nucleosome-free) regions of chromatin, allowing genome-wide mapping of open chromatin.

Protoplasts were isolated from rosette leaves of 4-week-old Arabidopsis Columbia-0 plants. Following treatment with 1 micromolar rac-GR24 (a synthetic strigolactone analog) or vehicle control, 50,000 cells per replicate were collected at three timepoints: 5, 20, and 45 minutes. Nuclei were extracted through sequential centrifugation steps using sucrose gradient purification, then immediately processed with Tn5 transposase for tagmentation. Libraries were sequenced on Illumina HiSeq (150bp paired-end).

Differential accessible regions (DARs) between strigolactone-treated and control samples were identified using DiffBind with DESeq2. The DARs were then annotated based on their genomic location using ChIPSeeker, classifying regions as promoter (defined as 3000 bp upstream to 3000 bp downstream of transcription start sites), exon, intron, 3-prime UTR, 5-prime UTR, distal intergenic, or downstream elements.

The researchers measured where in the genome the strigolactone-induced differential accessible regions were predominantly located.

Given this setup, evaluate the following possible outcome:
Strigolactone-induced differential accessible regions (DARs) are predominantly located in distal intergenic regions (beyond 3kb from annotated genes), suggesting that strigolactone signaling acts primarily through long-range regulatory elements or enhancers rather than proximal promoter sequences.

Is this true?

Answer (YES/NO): NO